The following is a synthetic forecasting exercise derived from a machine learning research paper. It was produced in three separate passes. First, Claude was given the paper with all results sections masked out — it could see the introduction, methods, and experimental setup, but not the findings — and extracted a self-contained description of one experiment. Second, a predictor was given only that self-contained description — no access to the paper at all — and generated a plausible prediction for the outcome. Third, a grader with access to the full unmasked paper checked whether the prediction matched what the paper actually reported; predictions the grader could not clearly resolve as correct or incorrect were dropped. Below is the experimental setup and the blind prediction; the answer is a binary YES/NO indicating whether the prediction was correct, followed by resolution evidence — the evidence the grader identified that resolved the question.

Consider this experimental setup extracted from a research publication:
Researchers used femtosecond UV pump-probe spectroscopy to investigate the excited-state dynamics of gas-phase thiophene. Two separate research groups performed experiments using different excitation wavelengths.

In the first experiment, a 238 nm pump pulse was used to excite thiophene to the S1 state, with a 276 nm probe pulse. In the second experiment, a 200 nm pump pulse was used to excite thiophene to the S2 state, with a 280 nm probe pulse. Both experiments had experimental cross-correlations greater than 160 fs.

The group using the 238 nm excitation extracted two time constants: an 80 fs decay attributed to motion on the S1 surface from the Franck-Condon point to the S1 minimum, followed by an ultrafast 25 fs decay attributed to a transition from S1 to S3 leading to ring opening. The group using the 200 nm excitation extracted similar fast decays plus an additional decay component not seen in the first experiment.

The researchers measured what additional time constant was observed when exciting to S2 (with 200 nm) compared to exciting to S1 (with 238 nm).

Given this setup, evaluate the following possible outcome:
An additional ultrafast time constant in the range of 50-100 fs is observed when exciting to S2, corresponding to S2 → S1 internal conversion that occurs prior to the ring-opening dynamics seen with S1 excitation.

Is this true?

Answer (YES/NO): NO